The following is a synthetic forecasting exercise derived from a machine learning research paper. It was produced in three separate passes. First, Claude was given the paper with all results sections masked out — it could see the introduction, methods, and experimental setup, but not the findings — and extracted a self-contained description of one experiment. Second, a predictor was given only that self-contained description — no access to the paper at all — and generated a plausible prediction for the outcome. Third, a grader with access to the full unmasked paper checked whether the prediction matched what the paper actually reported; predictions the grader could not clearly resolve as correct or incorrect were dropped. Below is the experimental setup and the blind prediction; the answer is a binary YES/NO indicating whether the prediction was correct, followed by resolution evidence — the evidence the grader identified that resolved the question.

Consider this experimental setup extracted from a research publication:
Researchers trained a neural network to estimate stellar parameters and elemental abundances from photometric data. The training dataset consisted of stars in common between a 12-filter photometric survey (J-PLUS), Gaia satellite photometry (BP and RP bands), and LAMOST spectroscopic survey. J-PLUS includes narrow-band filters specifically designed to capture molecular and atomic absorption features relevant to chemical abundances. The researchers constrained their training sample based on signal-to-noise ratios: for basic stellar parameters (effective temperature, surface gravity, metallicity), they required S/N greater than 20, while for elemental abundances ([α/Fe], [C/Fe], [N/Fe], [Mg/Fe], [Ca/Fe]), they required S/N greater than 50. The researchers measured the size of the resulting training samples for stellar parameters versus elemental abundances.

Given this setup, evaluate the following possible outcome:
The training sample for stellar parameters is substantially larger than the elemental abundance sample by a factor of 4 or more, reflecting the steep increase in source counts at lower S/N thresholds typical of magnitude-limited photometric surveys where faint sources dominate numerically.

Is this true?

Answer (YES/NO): NO